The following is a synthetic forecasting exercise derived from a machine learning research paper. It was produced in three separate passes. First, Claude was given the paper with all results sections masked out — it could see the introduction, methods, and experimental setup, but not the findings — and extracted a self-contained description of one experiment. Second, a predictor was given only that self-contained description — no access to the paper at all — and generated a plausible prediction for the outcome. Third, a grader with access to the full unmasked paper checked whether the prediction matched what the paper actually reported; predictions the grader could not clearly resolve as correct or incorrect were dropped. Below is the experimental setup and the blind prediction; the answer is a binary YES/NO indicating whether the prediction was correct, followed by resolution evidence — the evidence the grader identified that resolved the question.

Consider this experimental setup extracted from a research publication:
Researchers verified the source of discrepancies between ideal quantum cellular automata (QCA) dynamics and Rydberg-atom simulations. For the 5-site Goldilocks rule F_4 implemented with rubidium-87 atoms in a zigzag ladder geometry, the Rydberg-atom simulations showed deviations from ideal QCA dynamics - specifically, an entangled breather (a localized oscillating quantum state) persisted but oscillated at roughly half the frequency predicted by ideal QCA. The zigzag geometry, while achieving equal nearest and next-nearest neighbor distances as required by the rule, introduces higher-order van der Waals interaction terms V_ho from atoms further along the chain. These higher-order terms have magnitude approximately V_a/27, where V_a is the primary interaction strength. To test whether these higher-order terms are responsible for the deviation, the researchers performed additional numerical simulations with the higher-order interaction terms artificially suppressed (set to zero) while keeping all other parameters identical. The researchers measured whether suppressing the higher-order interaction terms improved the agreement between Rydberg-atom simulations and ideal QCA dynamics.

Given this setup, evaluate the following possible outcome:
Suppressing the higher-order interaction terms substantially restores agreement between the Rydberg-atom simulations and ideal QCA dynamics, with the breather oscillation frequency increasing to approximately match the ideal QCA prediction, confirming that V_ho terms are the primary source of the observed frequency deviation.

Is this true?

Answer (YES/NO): YES